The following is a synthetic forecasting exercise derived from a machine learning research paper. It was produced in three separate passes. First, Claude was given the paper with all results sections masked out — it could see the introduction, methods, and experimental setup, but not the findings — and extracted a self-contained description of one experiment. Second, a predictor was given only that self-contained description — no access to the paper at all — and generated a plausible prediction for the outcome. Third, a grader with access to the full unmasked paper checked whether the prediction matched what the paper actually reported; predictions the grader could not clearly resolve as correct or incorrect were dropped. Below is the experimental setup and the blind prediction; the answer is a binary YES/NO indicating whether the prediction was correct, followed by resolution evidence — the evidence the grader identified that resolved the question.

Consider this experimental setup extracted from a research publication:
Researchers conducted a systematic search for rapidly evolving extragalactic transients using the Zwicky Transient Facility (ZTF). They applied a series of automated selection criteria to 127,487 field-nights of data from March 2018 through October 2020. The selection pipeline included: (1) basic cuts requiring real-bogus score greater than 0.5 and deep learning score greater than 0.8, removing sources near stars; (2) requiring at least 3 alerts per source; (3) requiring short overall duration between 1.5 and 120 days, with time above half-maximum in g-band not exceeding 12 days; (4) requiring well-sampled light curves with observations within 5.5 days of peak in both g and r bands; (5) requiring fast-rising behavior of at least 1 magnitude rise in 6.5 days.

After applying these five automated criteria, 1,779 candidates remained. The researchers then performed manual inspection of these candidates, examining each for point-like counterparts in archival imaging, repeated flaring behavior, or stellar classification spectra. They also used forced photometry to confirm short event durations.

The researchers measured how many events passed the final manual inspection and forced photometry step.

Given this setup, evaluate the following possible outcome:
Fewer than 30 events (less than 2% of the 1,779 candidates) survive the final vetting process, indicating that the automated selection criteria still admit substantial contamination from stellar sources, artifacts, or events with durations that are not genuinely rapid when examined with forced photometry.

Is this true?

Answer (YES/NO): NO